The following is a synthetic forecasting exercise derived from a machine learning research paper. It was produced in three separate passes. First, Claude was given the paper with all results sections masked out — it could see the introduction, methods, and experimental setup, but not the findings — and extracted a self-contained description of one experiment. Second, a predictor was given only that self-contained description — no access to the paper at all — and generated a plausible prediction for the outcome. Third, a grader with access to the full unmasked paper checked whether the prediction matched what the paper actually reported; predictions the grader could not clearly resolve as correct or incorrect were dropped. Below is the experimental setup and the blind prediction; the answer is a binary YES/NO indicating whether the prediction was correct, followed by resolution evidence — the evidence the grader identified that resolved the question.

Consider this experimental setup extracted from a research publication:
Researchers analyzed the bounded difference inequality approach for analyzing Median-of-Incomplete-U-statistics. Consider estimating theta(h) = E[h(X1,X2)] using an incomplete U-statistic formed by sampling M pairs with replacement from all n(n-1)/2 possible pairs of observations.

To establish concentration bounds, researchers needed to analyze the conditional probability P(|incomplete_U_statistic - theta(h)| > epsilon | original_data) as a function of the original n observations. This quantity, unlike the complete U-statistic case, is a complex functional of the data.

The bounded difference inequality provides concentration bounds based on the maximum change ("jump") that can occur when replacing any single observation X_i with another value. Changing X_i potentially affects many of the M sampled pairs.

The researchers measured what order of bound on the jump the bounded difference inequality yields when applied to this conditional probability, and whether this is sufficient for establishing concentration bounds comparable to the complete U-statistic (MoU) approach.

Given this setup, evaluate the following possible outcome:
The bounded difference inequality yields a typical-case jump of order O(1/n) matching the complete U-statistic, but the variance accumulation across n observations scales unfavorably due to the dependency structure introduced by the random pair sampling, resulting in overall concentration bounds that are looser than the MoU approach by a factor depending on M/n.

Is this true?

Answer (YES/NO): NO